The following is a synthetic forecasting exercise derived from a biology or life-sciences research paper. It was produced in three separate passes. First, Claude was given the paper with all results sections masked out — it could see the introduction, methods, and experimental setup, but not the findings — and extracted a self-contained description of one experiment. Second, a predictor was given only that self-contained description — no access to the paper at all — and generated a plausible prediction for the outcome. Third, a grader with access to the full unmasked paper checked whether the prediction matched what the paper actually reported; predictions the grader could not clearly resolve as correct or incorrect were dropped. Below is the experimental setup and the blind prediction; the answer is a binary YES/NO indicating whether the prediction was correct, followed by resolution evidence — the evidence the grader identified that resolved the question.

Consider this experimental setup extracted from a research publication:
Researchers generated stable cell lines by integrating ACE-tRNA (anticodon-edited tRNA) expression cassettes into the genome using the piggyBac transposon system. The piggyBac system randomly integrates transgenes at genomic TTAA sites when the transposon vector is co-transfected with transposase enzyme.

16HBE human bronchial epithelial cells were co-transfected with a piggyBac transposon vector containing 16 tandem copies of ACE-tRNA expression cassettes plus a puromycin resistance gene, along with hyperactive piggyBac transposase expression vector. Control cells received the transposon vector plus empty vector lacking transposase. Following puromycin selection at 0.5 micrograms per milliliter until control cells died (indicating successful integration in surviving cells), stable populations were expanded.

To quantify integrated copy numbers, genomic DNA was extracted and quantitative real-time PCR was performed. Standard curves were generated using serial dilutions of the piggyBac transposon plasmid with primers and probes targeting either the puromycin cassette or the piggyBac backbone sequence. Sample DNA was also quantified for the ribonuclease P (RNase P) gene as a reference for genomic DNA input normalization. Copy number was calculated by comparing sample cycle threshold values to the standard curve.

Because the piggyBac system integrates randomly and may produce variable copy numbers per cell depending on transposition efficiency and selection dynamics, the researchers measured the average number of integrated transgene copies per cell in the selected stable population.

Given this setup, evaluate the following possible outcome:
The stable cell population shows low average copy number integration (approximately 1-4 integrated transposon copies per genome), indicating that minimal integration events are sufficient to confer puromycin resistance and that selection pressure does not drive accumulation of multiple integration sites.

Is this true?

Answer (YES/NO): YES